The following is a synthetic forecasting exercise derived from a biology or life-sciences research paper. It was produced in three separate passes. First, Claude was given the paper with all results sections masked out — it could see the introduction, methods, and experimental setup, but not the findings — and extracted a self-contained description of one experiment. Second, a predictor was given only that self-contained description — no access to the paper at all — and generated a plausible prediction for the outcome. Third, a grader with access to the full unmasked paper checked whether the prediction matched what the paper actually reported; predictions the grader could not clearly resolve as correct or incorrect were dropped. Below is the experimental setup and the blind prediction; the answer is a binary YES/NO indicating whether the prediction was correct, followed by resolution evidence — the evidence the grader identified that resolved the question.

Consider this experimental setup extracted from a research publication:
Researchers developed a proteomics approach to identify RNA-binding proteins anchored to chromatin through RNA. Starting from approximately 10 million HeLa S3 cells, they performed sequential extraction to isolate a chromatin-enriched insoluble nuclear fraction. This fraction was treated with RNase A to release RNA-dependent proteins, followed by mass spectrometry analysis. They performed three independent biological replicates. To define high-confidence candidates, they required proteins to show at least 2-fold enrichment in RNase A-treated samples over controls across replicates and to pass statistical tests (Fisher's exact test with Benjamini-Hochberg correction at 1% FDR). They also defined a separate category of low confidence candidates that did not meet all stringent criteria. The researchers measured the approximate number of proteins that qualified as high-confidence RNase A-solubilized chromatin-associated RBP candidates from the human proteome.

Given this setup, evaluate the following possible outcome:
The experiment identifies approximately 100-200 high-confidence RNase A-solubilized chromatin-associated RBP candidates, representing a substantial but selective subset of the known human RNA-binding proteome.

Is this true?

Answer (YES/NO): YES